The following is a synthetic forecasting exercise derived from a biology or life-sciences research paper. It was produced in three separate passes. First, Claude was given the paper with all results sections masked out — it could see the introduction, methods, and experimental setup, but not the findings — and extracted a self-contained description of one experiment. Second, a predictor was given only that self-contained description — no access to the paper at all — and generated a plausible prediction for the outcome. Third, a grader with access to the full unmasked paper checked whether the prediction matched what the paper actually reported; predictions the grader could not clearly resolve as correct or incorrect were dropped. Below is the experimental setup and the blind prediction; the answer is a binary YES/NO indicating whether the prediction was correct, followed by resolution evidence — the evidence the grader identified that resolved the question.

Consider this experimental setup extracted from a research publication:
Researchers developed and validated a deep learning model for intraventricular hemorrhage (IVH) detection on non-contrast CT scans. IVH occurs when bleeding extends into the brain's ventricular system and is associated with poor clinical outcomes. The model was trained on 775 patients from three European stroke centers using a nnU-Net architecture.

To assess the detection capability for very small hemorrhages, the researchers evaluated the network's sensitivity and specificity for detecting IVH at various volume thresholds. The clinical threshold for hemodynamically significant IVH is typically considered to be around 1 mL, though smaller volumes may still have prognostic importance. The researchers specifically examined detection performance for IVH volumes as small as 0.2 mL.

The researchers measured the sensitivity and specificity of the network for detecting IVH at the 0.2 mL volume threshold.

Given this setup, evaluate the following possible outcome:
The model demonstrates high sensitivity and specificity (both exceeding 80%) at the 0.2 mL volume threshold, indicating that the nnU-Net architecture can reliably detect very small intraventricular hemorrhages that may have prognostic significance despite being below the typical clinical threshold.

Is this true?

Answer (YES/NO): YES